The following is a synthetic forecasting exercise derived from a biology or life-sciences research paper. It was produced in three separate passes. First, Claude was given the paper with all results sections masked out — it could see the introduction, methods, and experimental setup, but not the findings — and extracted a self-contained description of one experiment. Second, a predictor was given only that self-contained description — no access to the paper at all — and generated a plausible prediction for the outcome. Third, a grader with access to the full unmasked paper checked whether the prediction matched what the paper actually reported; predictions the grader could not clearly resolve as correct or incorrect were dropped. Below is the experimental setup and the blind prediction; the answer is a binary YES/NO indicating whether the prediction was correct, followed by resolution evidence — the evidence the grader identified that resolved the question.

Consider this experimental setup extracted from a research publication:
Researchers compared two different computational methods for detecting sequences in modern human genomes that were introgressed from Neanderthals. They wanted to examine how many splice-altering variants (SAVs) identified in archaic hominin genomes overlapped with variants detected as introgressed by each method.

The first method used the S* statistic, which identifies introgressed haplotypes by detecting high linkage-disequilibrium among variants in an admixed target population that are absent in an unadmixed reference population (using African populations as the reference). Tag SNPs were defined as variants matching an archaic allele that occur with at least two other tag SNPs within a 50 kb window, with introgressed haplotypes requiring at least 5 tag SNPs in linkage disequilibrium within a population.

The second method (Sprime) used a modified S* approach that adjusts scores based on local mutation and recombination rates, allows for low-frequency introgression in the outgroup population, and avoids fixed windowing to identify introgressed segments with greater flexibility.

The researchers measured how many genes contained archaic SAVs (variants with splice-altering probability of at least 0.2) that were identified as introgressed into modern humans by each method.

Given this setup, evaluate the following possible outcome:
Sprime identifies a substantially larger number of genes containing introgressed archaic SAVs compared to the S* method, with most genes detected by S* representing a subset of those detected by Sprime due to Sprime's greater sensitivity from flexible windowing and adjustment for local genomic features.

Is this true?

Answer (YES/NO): NO